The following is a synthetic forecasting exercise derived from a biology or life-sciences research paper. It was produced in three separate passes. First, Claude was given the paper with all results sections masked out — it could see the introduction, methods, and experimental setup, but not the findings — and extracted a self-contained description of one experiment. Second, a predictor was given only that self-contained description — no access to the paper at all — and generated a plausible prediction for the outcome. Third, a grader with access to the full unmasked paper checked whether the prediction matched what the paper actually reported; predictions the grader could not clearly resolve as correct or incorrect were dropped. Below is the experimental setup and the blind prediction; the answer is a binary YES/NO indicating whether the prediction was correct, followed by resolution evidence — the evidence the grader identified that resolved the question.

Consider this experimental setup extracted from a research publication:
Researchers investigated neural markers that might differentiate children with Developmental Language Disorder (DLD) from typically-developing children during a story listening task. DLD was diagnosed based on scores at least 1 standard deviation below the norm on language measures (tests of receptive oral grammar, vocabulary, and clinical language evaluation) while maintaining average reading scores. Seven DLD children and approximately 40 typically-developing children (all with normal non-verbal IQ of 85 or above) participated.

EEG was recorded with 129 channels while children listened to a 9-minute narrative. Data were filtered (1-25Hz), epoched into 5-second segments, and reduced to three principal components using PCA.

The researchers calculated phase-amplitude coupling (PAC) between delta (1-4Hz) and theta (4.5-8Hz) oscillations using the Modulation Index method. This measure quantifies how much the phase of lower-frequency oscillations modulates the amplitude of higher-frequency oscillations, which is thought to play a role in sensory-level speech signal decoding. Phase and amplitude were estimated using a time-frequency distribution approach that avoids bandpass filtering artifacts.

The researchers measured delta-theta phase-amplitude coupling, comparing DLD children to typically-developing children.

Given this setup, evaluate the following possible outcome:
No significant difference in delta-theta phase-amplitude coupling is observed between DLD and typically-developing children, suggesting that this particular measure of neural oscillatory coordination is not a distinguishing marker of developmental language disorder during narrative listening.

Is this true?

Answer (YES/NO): NO